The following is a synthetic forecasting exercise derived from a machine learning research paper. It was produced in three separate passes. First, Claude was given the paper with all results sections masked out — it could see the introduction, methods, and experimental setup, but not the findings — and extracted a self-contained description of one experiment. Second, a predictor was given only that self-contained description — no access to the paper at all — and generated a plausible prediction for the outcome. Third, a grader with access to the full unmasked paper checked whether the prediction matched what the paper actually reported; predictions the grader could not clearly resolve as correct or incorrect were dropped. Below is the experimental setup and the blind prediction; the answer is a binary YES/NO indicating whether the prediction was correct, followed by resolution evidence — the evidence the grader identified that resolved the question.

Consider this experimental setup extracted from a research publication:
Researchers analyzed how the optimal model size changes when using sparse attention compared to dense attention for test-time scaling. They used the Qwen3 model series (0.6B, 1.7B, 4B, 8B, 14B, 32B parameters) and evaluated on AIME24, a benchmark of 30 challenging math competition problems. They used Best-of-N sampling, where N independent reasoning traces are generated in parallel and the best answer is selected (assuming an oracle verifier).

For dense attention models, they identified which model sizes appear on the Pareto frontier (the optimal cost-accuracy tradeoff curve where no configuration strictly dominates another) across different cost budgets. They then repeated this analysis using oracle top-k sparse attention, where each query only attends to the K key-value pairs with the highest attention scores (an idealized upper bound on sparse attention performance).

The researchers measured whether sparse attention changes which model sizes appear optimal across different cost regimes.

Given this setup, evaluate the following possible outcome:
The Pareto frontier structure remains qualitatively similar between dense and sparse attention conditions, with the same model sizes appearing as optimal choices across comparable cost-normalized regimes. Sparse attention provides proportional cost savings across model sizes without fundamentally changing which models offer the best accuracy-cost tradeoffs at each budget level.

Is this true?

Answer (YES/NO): NO